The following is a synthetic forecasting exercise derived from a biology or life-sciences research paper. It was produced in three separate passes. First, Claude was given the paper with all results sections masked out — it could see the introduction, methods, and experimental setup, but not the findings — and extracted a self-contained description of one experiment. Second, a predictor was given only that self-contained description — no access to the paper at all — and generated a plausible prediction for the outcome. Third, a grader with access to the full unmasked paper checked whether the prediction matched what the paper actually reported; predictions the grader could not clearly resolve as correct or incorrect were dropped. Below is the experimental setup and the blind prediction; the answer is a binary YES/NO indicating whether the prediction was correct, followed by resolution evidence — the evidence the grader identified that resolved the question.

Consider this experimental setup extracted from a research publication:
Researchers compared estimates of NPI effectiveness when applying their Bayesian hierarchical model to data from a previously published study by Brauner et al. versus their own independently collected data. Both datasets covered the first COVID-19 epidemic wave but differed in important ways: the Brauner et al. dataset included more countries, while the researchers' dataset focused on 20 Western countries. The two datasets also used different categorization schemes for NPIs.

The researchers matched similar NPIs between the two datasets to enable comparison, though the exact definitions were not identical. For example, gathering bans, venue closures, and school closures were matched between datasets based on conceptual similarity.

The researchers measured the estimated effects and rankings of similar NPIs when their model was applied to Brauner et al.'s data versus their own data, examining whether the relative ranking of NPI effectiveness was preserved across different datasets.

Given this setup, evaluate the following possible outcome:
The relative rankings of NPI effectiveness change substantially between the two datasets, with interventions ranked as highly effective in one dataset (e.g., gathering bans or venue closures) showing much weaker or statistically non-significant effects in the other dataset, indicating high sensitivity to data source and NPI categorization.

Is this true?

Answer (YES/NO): NO